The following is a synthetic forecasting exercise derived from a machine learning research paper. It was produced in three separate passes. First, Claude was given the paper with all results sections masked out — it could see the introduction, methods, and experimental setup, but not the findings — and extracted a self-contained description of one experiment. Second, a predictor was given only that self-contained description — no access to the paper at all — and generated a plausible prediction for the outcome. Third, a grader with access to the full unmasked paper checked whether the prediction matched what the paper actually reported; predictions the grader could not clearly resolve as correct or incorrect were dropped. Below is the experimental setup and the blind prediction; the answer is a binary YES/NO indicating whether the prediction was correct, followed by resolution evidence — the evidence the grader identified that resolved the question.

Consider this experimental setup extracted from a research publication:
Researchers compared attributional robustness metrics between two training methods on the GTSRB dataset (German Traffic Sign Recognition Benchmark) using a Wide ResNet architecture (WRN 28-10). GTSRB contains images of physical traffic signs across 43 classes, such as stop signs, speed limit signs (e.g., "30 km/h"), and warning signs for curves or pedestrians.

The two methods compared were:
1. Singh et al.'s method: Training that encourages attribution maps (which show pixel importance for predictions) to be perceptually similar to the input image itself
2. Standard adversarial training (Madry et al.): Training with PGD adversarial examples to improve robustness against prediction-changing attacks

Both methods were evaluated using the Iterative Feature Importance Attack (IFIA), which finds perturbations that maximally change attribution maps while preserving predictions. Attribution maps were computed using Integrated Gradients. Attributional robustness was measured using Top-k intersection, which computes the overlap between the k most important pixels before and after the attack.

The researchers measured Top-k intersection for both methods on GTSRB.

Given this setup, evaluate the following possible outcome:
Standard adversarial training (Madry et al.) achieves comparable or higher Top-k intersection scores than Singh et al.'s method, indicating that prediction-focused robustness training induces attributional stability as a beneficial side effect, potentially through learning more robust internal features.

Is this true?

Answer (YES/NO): NO